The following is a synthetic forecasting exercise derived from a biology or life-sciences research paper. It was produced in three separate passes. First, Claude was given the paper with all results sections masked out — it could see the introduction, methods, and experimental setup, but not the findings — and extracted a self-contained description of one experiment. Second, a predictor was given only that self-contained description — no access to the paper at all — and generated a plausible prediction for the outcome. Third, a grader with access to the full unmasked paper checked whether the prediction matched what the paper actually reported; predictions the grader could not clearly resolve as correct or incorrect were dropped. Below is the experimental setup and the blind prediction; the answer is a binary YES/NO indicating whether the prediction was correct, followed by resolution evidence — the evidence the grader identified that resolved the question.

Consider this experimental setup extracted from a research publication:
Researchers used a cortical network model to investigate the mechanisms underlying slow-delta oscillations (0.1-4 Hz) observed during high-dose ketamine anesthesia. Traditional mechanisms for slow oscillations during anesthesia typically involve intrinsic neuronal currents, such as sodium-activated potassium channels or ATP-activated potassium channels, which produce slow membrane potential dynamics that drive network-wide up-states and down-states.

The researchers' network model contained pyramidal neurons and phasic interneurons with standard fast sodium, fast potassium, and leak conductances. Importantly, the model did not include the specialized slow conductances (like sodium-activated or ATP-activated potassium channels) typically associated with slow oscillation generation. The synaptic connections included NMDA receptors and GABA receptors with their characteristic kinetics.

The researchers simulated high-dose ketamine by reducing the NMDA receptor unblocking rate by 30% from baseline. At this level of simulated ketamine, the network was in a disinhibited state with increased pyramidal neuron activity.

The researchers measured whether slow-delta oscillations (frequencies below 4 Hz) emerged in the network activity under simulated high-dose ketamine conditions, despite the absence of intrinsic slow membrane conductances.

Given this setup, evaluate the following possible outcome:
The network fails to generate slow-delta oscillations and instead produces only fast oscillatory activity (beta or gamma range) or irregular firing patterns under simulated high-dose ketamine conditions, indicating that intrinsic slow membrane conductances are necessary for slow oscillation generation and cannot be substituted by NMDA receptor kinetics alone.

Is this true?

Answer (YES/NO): NO